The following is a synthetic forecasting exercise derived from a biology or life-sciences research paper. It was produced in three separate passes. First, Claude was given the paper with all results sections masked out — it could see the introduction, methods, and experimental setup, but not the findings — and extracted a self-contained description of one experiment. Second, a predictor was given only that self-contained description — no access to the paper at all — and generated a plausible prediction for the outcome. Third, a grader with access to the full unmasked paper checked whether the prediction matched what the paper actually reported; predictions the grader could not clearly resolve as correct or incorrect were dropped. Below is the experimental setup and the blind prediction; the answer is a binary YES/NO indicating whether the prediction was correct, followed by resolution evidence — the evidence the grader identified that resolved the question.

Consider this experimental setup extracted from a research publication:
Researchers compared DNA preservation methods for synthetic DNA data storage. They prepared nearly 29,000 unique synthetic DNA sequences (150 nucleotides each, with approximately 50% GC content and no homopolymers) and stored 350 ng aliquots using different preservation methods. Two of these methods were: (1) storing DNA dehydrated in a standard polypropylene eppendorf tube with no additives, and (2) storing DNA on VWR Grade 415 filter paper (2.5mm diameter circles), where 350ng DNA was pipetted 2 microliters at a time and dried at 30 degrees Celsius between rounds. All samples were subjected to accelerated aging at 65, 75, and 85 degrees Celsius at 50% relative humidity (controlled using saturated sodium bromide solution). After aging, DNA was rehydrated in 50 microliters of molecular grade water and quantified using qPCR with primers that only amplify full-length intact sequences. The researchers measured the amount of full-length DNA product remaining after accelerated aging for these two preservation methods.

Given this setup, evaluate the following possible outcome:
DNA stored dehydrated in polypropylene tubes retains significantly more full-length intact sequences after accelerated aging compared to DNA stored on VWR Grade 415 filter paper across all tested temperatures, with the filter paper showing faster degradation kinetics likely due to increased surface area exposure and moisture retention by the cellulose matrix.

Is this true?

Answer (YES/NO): NO